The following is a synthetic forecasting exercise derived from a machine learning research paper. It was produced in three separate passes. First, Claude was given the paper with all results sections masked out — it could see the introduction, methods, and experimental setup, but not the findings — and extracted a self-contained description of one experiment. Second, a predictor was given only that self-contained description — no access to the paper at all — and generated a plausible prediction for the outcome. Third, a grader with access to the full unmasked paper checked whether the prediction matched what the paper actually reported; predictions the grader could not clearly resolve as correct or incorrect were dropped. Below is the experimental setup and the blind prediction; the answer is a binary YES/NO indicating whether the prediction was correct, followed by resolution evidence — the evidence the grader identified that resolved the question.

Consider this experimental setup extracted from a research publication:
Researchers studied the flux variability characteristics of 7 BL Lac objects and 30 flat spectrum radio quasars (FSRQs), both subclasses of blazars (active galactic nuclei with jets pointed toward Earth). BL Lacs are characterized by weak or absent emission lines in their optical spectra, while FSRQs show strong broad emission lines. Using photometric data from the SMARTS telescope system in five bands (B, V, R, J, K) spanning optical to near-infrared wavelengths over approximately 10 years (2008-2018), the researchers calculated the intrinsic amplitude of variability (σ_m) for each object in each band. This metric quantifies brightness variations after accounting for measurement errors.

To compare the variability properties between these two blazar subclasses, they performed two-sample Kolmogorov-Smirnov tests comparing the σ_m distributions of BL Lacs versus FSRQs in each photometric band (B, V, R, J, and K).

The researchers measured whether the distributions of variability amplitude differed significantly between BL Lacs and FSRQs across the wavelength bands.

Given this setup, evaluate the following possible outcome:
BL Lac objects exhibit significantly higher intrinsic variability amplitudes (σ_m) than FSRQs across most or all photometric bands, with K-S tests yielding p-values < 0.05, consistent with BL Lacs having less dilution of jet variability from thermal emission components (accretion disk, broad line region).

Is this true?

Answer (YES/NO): NO